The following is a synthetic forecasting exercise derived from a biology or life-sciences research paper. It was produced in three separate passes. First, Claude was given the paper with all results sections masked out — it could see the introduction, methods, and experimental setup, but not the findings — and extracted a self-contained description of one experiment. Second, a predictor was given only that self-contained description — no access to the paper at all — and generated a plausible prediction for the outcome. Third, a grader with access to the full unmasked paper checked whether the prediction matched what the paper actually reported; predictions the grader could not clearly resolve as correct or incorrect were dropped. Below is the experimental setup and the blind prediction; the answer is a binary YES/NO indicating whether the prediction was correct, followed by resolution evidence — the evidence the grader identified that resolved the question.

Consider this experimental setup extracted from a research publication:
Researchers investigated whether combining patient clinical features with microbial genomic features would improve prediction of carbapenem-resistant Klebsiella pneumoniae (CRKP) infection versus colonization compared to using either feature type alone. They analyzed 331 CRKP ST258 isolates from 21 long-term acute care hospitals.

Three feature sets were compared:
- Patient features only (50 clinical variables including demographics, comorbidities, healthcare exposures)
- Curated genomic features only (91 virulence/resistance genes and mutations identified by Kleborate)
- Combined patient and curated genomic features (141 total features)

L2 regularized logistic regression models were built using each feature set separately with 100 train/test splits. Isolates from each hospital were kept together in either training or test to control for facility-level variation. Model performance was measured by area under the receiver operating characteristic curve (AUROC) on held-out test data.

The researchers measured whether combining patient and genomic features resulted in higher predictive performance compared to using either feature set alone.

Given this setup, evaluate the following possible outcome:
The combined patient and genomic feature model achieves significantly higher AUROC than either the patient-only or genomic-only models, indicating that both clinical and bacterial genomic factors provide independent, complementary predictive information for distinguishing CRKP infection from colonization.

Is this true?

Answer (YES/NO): NO